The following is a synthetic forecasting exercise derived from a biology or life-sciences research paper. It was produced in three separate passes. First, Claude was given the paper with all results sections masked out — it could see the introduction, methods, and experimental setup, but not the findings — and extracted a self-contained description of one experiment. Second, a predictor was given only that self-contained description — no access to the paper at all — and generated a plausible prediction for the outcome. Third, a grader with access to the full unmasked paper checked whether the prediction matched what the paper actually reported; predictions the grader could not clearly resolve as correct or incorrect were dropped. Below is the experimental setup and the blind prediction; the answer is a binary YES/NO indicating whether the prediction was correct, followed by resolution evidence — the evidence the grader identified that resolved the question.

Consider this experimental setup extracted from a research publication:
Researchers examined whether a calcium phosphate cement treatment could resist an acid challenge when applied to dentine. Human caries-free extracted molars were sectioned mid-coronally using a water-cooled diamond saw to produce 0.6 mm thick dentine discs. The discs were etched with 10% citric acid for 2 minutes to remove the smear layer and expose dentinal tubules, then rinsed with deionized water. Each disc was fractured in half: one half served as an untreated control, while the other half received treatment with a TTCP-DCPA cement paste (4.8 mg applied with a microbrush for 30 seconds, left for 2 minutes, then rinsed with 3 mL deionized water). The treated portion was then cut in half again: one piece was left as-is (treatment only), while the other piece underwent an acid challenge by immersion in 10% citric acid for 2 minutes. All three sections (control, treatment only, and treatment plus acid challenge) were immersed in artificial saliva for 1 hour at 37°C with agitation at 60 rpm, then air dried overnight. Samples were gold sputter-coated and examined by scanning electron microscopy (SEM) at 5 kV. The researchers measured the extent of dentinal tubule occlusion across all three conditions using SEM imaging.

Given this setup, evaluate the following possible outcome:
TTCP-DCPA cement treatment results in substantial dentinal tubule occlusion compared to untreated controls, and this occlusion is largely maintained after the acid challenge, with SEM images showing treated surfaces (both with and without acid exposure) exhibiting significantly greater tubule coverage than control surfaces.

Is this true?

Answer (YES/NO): NO